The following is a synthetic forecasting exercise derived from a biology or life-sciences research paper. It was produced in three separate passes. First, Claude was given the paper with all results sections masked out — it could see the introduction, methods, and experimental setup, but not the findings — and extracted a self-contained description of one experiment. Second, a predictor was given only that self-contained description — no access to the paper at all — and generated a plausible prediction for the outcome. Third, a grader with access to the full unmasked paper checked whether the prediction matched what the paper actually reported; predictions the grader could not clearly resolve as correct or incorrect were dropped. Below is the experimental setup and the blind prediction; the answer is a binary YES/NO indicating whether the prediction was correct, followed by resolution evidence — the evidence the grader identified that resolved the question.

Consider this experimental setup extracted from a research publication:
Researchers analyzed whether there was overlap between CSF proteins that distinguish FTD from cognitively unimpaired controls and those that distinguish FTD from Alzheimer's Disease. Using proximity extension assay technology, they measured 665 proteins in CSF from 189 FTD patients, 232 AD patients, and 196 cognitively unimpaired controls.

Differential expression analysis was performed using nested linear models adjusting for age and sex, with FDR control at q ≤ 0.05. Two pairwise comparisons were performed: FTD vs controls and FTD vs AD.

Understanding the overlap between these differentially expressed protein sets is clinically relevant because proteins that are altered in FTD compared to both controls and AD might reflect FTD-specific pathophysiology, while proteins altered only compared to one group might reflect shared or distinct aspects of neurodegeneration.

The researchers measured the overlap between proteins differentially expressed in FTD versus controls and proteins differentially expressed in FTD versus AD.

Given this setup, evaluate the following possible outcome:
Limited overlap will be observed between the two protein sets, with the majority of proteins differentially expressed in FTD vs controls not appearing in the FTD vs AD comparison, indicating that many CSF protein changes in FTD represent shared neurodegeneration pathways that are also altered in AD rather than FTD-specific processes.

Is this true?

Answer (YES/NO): NO